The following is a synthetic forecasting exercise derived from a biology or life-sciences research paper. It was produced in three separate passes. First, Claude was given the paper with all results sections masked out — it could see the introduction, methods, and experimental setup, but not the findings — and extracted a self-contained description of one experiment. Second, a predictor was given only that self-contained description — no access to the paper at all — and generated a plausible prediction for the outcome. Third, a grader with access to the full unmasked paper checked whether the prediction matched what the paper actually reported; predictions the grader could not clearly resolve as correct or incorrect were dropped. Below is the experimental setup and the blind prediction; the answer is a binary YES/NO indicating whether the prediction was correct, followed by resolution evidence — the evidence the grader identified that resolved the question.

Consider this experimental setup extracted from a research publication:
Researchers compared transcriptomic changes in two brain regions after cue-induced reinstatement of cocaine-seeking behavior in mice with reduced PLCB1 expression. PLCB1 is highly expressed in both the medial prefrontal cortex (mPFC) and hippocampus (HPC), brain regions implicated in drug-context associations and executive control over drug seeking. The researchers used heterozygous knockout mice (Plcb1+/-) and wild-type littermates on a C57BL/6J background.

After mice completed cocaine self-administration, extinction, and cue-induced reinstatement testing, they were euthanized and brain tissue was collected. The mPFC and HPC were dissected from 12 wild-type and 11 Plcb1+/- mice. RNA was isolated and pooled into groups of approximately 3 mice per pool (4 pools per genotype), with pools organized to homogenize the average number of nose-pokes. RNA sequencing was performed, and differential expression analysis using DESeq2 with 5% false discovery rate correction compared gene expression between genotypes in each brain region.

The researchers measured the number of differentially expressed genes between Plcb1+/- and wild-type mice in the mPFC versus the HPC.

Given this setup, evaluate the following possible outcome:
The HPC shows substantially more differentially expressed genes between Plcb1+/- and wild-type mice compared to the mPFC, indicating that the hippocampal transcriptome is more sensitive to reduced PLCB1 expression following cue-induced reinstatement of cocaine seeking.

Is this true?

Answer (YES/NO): NO